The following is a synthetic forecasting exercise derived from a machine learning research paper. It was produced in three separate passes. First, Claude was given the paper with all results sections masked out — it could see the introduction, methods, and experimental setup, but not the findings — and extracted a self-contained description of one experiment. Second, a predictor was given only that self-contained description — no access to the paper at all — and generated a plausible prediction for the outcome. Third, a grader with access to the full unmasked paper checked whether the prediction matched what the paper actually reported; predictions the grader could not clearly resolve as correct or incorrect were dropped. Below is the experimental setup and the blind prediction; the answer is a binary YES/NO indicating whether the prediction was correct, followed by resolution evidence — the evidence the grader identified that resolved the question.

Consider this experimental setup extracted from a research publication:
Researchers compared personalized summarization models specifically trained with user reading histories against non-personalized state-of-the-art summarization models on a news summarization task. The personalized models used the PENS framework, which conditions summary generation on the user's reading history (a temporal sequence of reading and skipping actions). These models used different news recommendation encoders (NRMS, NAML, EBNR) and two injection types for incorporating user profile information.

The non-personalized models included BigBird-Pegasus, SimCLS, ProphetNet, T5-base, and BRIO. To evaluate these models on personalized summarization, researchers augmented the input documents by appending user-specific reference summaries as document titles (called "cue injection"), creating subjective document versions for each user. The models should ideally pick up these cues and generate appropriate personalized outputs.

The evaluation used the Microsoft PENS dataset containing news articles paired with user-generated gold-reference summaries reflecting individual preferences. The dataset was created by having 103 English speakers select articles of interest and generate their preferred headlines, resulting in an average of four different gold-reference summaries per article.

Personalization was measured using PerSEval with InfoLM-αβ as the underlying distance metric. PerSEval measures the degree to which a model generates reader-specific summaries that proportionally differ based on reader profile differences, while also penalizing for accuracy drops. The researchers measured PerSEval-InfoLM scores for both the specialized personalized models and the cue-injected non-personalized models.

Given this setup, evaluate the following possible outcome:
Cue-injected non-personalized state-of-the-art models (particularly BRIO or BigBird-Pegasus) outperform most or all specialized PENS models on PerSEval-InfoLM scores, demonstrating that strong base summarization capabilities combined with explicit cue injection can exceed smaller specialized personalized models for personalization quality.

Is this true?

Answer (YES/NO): YES